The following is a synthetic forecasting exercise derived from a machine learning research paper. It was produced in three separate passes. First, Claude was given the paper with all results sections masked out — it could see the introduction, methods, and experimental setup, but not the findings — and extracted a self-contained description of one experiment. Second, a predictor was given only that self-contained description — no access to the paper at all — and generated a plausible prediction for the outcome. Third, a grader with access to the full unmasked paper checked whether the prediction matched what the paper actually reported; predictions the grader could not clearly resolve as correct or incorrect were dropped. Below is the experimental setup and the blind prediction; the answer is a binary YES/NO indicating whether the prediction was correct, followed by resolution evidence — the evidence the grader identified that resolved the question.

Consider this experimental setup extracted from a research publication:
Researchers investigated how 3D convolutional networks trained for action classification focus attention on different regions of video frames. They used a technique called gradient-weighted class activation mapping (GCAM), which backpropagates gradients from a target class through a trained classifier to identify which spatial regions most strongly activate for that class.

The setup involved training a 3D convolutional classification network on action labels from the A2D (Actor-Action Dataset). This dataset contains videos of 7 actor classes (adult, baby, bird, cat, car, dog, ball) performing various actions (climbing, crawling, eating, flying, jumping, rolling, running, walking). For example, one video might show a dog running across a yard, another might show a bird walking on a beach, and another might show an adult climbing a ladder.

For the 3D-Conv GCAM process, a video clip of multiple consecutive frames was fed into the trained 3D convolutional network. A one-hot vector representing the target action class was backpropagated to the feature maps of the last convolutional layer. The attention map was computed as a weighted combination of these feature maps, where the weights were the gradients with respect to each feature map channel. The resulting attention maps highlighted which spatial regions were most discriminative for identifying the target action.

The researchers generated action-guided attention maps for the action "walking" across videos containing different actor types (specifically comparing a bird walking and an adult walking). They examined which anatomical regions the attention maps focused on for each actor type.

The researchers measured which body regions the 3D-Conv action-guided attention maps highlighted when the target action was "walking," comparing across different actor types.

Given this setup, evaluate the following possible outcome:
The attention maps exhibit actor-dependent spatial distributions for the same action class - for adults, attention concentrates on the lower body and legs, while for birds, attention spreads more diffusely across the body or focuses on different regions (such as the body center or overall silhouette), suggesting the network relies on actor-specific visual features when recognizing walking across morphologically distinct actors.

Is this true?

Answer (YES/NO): NO